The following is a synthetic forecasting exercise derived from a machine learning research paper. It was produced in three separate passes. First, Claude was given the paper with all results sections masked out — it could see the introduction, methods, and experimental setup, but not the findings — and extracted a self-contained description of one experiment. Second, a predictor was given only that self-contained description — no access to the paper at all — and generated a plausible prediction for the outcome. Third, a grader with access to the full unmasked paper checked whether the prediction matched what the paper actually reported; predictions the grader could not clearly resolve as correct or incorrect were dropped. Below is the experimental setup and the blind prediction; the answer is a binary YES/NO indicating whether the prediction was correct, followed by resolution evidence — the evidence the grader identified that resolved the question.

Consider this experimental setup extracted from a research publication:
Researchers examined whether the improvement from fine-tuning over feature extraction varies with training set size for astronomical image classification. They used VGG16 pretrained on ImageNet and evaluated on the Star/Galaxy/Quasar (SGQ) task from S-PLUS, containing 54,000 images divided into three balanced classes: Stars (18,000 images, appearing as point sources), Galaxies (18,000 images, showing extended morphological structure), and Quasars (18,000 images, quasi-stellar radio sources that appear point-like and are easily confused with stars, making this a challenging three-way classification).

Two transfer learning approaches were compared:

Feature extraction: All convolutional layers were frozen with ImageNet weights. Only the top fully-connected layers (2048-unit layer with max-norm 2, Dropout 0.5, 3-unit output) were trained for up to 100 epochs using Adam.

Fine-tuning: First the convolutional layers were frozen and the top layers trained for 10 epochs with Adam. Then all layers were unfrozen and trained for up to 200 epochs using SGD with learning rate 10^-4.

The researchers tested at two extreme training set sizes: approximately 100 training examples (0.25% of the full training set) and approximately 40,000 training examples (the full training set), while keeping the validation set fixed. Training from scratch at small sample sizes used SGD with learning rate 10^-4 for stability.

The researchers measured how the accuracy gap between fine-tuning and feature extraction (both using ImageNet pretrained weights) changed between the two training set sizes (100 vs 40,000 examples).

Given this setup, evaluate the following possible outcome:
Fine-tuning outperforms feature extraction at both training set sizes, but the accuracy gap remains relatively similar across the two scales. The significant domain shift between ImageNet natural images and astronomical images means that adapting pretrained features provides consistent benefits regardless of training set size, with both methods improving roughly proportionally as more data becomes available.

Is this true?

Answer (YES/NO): NO